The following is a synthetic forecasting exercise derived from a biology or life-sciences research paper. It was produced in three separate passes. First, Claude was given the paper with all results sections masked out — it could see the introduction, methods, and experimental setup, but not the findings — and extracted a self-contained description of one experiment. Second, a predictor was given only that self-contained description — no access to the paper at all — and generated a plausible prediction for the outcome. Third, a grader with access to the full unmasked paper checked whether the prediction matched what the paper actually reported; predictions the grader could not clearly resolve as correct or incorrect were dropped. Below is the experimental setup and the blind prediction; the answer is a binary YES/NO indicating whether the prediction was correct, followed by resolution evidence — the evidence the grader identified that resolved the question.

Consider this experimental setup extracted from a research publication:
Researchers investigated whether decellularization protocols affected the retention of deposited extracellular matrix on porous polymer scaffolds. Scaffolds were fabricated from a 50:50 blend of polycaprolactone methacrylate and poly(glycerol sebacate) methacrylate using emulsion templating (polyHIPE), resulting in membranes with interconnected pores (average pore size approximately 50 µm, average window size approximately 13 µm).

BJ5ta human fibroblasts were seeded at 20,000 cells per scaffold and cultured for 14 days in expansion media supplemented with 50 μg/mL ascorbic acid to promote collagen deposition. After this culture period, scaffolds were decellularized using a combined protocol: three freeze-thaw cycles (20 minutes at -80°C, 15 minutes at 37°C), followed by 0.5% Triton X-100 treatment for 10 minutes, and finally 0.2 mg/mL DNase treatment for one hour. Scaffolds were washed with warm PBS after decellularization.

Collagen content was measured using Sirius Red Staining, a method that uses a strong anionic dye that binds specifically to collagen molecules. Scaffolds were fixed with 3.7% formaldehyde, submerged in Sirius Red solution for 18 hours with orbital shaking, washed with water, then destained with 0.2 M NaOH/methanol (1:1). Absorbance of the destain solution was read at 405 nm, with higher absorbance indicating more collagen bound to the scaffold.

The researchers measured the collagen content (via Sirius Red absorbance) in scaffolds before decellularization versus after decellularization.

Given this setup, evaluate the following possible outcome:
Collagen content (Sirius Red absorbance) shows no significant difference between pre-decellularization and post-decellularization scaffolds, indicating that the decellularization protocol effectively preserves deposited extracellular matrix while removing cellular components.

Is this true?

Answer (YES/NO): YES